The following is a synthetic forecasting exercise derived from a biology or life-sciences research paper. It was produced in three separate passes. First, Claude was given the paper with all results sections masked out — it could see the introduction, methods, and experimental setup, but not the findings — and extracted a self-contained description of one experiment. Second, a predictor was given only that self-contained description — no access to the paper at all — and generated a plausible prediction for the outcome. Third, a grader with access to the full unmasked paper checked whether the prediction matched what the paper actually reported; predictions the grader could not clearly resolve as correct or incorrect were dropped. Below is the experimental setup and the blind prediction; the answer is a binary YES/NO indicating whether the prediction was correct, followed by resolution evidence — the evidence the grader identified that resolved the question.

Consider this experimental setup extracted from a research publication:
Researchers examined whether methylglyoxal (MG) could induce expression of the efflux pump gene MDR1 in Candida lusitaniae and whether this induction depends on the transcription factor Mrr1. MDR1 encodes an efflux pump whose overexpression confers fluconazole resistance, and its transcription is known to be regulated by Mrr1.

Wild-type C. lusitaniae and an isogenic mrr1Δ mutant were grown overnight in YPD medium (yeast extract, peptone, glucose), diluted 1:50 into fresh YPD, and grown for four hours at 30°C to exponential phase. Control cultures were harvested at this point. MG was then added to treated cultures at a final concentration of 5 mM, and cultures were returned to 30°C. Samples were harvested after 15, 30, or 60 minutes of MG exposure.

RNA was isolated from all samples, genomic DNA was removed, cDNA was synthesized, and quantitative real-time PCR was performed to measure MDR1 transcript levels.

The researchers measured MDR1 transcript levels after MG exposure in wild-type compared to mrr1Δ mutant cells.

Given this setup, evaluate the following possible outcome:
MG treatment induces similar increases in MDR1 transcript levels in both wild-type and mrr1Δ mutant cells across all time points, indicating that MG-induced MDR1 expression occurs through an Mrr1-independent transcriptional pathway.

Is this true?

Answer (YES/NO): NO